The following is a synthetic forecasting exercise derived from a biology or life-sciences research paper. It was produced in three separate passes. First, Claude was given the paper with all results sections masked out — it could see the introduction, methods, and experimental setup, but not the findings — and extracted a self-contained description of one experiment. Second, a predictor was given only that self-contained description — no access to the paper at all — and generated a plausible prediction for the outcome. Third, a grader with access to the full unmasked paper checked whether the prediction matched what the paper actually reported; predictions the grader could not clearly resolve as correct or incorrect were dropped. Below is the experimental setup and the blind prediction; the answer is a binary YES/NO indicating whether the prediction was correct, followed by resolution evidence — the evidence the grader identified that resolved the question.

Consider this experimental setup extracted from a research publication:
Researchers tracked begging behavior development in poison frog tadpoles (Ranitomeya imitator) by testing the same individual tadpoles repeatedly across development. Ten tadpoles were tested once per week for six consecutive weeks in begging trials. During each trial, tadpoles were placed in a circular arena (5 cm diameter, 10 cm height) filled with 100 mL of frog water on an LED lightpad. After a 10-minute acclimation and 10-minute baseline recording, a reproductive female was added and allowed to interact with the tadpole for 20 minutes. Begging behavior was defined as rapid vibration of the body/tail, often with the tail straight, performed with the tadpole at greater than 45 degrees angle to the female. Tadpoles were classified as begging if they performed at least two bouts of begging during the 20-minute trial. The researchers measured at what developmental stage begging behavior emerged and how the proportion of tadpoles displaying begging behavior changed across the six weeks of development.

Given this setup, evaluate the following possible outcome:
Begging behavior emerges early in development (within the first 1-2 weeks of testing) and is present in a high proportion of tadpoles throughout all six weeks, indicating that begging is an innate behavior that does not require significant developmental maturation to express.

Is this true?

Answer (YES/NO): NO